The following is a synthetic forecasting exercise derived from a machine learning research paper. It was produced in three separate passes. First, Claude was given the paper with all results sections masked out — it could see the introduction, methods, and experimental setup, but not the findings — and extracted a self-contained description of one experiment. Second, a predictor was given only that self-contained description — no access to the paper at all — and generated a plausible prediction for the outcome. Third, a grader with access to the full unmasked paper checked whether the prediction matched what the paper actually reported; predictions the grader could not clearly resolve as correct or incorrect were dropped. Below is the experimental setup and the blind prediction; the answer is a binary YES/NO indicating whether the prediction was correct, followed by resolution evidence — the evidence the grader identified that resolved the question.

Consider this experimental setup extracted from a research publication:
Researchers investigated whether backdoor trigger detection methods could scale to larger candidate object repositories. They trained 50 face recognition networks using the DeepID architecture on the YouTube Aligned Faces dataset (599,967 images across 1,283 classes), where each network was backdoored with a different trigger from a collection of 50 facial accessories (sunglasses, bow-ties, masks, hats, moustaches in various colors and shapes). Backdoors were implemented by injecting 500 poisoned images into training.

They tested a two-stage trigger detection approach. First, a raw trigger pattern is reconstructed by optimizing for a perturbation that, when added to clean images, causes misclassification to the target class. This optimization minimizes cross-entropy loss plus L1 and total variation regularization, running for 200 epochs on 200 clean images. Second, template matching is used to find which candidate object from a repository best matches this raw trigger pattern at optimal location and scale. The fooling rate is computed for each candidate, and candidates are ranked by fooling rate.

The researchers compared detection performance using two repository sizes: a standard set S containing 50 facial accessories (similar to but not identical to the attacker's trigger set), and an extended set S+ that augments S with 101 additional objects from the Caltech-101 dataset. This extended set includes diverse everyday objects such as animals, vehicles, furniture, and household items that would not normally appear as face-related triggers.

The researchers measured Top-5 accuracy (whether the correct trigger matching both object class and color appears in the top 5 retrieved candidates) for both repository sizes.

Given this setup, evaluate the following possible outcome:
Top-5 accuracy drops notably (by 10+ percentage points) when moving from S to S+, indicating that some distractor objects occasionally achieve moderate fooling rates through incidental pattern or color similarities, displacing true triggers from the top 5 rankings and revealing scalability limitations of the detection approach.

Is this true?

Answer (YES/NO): NO